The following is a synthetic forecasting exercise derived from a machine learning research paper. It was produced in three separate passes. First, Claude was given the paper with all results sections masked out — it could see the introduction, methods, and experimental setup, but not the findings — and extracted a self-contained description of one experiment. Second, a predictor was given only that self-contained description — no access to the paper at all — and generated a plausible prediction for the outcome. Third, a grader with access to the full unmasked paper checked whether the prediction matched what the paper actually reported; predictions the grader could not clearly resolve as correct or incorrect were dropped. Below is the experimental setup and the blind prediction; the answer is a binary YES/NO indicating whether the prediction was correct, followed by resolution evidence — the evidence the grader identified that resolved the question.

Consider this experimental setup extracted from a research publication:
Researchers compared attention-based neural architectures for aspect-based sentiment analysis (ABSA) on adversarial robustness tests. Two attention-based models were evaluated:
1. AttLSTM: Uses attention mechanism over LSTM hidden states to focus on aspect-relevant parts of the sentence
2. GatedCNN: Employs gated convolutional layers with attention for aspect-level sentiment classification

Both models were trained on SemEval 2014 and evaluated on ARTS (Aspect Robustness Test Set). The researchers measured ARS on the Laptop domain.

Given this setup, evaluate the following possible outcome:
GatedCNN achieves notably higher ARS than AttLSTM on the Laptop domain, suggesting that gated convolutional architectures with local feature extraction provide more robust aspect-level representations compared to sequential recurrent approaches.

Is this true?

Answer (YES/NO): NO